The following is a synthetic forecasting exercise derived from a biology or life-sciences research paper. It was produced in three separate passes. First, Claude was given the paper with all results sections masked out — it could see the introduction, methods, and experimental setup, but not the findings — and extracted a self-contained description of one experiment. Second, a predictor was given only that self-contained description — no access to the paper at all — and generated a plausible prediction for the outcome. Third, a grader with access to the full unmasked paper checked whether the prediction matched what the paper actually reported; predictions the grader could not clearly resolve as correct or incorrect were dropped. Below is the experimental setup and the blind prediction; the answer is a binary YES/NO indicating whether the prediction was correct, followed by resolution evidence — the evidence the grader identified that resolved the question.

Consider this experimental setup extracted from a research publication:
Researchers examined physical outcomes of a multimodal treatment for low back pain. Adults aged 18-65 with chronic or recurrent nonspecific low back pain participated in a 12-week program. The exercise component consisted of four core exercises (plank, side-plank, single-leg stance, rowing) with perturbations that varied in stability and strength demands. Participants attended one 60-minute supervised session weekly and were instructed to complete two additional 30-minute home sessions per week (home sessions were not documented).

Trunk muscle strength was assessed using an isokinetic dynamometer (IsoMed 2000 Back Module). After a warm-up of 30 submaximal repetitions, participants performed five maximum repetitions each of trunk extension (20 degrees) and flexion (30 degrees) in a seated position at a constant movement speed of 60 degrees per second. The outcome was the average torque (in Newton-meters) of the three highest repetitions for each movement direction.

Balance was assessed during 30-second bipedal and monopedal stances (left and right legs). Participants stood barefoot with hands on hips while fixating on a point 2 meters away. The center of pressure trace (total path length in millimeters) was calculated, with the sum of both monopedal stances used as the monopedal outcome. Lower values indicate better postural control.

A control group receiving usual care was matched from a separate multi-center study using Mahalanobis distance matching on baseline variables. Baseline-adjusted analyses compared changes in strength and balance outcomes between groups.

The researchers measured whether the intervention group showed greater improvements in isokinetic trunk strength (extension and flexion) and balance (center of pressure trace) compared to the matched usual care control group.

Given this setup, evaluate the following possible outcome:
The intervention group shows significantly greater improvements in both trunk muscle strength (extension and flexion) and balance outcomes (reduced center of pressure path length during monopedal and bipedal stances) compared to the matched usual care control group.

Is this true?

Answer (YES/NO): NO